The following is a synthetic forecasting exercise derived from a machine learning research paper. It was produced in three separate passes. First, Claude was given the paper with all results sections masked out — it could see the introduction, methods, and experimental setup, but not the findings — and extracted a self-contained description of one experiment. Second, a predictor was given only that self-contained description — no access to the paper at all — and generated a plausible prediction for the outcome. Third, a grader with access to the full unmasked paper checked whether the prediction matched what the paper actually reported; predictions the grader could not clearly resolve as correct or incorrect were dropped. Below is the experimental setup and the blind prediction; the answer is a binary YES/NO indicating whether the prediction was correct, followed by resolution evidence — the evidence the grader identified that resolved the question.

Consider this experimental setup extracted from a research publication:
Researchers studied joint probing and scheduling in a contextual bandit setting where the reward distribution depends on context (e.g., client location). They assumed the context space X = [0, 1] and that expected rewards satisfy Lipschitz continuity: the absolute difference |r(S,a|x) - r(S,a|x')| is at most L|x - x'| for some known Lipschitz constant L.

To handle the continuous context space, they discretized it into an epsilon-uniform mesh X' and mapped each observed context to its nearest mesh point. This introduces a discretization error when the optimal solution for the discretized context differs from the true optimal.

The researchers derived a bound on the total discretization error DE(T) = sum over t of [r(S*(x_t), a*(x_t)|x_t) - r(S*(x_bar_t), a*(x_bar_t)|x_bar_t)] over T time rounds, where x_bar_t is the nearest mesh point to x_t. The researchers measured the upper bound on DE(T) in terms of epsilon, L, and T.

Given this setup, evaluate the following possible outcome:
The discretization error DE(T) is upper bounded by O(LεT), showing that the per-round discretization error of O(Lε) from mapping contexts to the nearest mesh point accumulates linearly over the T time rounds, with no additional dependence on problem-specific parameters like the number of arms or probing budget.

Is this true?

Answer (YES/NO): YES